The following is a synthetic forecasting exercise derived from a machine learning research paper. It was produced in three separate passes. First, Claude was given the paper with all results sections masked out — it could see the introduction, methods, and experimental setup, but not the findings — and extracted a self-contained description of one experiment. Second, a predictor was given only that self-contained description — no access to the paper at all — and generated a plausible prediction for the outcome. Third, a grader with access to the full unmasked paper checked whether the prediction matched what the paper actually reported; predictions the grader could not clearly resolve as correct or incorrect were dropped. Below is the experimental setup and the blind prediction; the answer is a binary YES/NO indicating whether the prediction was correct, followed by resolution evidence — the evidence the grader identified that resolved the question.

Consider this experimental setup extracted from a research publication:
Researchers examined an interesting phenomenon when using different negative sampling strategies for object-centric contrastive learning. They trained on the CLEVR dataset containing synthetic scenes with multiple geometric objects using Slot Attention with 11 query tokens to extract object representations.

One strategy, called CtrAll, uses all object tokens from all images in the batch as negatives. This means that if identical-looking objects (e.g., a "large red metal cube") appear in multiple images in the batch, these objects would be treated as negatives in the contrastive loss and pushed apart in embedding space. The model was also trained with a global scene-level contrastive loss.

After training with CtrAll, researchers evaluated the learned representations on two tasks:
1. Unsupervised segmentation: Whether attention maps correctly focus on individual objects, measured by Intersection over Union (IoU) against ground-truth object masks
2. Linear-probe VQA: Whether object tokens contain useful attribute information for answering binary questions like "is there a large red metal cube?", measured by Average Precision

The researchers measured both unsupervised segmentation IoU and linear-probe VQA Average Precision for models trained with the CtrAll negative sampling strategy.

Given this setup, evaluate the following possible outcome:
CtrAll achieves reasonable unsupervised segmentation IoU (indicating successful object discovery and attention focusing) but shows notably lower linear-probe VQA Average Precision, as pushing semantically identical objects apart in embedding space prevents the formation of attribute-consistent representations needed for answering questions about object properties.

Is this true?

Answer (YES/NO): NO